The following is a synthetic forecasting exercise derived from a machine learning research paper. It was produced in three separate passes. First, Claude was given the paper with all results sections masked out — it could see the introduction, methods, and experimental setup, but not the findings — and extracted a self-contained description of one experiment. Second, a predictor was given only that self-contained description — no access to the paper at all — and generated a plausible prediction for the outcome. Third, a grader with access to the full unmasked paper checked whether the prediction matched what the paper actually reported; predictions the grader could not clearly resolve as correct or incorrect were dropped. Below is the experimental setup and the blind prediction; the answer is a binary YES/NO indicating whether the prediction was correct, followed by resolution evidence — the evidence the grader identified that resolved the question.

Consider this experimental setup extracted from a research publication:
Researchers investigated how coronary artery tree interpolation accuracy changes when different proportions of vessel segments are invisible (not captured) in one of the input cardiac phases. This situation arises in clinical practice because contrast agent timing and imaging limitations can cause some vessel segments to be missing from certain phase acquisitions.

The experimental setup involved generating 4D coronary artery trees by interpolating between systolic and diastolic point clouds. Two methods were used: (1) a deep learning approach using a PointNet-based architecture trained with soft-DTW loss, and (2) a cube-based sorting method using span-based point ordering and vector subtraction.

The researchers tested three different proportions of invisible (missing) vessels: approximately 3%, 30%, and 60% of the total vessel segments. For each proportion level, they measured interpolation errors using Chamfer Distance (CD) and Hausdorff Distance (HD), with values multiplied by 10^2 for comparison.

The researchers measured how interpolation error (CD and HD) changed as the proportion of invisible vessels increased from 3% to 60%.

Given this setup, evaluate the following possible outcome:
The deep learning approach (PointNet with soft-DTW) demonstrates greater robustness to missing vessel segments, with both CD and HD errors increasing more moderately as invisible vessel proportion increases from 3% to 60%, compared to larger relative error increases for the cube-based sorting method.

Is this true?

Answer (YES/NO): NO